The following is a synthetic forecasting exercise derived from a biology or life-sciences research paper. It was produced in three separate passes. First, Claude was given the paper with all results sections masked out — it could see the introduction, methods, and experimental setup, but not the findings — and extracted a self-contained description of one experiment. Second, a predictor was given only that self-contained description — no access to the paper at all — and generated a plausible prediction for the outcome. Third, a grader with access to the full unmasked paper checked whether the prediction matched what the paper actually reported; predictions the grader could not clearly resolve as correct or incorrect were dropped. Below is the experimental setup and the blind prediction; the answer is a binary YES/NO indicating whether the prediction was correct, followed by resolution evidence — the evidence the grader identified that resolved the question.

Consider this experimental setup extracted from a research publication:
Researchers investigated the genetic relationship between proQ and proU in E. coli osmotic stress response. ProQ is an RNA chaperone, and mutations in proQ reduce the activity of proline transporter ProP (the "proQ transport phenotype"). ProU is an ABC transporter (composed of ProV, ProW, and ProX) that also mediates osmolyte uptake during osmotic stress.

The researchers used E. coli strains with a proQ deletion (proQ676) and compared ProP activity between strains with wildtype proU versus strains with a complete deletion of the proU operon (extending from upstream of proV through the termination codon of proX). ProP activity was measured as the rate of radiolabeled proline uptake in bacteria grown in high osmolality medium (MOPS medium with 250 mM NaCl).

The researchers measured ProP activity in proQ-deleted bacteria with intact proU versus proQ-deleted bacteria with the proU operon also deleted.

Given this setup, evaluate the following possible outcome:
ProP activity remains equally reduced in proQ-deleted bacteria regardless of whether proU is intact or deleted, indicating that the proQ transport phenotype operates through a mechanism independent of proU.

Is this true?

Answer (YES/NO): NO